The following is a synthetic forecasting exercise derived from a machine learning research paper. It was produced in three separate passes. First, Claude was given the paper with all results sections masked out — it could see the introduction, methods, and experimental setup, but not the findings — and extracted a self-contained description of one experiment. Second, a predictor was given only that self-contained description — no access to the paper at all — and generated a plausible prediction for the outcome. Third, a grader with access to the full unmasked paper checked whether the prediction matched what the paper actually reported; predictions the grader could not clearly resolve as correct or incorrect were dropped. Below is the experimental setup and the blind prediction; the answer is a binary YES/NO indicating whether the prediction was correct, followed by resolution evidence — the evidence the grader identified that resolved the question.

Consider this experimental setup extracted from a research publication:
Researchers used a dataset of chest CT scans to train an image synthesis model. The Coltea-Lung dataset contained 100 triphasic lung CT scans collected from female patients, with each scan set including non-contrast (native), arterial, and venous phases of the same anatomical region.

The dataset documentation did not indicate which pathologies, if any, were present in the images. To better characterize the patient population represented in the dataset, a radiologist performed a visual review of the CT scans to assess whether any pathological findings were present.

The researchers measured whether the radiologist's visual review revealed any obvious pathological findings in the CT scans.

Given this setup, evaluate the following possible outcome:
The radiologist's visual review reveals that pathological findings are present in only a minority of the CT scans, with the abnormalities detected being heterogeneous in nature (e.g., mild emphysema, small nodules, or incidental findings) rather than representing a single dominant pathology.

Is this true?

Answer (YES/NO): NO